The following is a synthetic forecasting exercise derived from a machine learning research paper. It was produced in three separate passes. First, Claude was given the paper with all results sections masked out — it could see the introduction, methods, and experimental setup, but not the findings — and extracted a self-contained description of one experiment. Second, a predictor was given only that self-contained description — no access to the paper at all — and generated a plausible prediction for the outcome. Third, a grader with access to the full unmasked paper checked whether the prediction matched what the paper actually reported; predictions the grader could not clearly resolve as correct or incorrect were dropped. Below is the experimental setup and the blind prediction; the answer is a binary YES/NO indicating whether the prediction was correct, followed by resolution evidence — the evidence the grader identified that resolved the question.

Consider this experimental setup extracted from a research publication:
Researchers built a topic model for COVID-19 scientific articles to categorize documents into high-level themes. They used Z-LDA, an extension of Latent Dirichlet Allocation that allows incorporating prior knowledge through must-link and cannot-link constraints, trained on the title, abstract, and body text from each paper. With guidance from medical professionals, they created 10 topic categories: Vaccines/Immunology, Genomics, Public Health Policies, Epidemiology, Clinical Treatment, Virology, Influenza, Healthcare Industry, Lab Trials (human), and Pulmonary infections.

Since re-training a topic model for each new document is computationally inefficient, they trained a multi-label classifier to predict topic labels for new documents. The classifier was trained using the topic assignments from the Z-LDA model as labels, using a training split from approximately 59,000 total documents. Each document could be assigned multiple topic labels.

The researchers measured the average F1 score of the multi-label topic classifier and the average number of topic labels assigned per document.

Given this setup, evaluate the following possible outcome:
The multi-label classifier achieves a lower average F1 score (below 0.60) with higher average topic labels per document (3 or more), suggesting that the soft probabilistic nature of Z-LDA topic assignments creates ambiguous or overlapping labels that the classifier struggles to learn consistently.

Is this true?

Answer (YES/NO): NO